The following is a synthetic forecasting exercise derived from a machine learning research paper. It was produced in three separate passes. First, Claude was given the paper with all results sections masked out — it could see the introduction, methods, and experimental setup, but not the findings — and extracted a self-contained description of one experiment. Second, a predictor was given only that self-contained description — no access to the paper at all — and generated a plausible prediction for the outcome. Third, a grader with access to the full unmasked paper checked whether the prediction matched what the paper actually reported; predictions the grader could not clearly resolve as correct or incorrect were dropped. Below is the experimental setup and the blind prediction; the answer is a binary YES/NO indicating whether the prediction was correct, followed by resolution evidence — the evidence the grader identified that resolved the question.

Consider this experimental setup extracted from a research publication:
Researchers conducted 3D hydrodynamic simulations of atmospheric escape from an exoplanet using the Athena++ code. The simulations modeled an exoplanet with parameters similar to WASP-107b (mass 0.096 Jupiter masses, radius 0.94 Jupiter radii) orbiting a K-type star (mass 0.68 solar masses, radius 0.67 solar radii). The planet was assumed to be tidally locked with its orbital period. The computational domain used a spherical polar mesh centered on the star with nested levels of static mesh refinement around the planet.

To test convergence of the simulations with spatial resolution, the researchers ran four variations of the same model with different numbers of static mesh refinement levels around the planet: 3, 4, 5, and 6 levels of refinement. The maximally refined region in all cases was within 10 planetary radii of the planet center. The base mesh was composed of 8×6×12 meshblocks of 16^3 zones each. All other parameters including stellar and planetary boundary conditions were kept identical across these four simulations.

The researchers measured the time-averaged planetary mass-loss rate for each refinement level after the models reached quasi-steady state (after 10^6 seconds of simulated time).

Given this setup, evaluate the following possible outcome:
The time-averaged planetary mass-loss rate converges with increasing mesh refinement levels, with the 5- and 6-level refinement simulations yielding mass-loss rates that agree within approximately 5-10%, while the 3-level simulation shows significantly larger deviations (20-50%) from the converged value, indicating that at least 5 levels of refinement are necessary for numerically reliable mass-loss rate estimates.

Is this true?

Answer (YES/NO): NO